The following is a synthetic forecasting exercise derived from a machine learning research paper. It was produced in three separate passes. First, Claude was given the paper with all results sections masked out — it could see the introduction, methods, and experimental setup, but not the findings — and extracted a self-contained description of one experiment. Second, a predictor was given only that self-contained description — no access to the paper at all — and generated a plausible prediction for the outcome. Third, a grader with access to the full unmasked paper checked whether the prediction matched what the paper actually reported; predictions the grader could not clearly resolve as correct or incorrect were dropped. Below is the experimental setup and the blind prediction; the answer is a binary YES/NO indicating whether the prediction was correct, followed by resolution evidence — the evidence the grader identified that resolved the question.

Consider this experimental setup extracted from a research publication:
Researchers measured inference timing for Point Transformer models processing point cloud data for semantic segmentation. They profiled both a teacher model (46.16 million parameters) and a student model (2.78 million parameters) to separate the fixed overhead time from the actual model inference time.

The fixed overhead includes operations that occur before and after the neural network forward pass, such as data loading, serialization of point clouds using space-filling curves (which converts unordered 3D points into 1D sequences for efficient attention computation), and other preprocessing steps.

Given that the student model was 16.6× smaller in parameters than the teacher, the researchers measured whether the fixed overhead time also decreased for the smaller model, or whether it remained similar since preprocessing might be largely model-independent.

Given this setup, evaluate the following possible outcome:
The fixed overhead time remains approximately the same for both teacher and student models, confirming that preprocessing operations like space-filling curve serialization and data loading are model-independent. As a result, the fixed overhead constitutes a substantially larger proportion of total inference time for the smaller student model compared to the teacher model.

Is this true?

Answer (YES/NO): NO